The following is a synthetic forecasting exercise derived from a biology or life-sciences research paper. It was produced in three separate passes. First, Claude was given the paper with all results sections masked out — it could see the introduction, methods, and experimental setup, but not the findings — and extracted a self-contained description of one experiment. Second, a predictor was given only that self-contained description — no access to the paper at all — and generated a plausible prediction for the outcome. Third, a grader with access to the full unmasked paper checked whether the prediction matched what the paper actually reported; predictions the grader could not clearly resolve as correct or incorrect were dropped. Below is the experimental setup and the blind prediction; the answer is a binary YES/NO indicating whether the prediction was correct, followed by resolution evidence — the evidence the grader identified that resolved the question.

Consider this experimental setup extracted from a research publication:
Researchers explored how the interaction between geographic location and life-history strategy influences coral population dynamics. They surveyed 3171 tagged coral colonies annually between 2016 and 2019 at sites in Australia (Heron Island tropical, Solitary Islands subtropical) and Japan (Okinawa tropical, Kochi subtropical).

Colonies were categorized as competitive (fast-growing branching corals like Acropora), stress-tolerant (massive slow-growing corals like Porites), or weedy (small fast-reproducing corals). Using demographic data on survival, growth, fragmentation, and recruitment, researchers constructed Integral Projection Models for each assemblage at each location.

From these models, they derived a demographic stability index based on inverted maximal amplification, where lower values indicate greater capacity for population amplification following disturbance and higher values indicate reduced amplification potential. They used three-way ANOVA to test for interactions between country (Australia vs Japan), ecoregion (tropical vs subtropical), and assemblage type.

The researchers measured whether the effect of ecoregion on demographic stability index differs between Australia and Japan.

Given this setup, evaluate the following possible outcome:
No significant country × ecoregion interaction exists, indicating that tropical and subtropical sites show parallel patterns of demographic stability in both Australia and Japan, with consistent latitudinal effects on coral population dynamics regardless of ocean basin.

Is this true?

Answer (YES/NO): NO